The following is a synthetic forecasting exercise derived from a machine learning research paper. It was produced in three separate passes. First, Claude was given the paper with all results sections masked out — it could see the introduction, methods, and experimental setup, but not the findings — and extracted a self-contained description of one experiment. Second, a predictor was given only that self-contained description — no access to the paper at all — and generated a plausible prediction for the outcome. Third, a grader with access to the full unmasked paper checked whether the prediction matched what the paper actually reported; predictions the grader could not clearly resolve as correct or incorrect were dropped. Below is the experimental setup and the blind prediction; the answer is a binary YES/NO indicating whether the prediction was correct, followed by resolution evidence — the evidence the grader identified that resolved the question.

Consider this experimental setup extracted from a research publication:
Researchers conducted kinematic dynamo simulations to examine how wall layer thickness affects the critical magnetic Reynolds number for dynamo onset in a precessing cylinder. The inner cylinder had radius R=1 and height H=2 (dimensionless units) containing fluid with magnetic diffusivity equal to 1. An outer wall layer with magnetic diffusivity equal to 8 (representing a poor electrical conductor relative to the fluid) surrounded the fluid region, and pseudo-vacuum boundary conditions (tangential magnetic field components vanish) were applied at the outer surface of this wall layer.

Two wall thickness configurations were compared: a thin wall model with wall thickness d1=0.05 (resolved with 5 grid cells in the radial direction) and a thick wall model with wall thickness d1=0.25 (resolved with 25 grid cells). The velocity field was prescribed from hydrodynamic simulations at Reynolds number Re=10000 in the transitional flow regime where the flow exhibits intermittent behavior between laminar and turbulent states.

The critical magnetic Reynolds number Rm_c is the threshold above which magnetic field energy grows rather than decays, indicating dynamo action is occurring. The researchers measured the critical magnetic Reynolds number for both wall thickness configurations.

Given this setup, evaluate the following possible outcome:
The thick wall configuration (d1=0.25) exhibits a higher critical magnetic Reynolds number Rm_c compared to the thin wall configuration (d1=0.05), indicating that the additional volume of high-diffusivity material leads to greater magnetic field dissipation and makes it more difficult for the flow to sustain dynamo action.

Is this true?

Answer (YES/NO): YES